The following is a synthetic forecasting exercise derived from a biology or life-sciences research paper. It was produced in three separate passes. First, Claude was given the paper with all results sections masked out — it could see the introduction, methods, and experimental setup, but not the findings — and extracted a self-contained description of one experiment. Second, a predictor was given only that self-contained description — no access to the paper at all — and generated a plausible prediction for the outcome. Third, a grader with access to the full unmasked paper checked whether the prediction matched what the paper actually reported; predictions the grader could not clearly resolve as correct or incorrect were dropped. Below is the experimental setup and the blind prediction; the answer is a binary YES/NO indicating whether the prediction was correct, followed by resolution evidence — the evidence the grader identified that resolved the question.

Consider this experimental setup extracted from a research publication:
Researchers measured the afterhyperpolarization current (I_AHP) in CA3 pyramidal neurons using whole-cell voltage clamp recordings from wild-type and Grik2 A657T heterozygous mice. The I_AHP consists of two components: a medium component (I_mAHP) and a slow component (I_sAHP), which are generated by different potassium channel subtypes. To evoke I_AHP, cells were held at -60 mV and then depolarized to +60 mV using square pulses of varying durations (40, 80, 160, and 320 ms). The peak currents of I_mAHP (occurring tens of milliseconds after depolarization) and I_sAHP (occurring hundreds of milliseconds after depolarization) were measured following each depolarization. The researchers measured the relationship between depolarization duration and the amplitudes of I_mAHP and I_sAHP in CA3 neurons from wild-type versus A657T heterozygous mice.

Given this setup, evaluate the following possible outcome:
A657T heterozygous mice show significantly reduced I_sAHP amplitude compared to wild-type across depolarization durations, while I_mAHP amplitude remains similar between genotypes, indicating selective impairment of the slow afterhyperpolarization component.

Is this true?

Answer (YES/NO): NO